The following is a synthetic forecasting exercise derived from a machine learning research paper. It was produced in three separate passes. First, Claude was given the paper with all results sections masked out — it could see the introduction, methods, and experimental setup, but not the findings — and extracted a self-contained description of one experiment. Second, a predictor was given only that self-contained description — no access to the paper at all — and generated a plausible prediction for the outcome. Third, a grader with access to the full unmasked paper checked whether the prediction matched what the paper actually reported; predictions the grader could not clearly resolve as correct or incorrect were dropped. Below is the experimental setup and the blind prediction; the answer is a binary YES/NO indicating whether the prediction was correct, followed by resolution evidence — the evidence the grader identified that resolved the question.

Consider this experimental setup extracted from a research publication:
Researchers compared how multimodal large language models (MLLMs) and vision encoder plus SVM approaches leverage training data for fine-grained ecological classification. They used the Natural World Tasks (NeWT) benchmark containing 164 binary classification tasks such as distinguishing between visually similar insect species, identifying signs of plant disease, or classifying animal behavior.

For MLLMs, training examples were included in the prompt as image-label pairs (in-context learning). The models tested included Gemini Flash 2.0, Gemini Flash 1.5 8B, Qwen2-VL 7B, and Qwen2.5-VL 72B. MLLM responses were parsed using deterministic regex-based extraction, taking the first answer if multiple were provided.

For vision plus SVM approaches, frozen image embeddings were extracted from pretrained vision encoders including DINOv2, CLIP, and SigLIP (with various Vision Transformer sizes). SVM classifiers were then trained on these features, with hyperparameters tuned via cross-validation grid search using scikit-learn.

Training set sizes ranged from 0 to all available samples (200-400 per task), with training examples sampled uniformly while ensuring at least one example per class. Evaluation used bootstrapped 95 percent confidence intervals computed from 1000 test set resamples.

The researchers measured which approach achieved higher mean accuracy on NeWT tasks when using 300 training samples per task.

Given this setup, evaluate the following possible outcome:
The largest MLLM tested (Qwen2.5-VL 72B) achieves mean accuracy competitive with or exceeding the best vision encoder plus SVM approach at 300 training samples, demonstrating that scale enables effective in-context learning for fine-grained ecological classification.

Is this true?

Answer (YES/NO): NO